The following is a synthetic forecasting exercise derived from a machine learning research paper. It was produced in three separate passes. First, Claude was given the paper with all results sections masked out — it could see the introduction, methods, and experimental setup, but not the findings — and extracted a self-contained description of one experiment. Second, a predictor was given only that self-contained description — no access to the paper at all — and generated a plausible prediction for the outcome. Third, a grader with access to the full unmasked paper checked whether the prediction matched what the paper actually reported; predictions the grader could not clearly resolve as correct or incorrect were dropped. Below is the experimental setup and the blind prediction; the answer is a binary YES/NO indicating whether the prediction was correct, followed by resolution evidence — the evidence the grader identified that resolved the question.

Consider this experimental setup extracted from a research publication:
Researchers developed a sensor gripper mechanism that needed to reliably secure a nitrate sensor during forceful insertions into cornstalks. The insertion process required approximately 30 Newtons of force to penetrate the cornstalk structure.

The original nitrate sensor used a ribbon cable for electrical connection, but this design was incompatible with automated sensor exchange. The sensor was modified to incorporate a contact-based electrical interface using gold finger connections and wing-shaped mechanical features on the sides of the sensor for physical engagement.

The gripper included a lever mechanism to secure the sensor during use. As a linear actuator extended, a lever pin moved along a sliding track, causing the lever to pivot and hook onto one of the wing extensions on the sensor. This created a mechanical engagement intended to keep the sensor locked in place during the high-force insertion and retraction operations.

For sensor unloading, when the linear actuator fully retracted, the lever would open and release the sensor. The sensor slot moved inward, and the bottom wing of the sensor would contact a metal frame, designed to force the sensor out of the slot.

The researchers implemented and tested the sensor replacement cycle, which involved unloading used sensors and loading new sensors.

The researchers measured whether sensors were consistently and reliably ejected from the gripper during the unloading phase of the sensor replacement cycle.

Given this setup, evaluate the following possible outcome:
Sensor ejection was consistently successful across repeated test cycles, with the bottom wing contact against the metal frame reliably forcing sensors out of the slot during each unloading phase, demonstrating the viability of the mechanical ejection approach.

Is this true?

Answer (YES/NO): YES